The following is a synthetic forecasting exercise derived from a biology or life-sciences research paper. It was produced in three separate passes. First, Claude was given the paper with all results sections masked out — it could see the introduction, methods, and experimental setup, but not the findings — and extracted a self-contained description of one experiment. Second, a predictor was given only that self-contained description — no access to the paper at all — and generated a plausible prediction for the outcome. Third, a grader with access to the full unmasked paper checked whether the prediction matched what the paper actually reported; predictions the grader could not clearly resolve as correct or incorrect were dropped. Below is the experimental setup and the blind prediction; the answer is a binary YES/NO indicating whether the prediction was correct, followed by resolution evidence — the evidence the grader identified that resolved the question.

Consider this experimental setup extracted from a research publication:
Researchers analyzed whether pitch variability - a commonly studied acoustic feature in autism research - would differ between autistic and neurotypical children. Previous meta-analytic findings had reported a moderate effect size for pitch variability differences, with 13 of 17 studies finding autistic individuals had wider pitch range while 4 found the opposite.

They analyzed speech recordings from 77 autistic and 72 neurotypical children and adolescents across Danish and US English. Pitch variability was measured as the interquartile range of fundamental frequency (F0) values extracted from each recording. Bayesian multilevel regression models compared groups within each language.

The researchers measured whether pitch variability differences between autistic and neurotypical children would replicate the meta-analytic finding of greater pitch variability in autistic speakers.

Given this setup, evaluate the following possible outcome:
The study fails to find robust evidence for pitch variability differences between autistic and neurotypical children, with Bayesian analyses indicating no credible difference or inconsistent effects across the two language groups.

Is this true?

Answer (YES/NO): YES